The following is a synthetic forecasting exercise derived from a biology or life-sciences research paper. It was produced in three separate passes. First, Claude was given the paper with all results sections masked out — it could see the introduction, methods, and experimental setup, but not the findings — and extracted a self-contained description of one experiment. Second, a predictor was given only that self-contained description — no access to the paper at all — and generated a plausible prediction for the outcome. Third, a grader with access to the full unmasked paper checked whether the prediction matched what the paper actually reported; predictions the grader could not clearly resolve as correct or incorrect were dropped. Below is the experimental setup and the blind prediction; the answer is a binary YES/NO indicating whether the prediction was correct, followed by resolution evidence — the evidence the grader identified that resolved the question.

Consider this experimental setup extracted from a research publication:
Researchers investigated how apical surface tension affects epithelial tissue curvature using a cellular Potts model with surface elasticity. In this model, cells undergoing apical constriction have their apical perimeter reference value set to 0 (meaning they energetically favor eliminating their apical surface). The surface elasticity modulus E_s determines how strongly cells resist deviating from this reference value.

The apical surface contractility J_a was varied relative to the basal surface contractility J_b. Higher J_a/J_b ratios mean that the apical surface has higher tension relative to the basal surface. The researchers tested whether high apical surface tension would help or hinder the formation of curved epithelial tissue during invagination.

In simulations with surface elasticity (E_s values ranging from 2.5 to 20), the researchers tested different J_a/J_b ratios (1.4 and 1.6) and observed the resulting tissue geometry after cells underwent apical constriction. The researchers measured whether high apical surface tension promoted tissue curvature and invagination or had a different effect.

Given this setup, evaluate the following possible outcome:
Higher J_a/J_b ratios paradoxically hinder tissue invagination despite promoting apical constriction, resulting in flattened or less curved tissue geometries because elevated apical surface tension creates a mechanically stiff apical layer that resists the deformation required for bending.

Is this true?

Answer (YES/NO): YES